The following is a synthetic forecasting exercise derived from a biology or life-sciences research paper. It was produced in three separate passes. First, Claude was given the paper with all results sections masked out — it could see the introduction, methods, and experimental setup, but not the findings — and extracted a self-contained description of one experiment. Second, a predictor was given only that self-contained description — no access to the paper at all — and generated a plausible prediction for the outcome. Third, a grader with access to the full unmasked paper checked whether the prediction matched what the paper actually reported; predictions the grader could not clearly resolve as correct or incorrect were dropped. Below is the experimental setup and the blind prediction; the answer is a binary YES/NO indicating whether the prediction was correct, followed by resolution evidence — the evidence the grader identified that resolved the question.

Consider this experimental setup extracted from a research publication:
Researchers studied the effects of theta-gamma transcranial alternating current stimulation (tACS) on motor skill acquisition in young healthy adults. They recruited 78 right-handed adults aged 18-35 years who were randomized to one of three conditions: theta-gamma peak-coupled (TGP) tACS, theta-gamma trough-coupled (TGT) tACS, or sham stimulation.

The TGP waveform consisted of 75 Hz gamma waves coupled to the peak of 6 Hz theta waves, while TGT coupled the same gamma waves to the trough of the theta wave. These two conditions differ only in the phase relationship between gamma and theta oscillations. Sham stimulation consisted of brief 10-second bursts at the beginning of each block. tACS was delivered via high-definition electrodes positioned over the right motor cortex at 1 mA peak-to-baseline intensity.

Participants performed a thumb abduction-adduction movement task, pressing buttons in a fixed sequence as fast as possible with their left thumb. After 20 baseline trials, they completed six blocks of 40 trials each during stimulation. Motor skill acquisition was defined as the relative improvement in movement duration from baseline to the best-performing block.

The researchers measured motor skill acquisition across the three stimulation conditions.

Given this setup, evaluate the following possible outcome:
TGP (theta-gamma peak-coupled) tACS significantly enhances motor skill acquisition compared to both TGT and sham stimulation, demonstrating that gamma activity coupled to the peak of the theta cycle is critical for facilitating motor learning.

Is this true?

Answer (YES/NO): NO